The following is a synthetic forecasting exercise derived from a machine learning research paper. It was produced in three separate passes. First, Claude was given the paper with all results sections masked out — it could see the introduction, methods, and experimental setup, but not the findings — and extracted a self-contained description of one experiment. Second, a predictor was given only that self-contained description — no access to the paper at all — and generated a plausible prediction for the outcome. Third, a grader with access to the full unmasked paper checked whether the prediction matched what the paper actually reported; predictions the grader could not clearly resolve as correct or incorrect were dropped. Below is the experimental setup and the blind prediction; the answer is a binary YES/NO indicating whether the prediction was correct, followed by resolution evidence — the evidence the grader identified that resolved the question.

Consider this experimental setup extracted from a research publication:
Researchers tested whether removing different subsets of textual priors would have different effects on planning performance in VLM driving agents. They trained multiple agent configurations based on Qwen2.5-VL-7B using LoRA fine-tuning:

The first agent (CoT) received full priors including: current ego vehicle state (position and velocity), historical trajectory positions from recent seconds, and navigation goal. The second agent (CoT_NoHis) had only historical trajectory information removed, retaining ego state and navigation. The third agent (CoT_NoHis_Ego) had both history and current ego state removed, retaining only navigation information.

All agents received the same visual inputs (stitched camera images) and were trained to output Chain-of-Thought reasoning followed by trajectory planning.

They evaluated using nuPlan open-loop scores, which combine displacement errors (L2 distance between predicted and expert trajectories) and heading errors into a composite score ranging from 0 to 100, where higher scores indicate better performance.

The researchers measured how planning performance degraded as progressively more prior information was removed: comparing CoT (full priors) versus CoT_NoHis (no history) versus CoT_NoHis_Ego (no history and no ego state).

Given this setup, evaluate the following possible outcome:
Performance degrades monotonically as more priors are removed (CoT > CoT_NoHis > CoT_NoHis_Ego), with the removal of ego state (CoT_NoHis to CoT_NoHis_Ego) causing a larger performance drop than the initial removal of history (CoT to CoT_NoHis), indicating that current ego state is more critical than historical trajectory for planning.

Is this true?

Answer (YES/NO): YES